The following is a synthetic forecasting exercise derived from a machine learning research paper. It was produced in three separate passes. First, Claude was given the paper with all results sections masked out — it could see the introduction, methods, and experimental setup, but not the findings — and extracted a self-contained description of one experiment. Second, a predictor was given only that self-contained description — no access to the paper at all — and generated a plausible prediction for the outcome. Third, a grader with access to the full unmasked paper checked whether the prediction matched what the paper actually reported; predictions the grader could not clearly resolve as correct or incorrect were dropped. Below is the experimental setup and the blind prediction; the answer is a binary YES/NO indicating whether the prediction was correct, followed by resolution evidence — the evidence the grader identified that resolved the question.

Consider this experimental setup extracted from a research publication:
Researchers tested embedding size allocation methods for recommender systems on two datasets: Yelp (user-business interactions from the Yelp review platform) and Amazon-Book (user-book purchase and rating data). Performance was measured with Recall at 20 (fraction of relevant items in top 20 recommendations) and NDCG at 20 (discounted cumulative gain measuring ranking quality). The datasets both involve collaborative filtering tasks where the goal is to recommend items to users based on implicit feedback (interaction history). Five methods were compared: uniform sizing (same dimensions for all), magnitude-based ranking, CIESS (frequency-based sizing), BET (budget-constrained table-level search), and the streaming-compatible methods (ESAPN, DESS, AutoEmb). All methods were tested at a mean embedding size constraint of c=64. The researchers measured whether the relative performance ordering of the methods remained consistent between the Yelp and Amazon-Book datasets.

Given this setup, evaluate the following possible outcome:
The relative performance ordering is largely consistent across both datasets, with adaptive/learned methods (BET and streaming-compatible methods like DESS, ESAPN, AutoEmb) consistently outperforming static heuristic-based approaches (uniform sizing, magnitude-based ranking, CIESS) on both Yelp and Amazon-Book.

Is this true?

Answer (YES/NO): NO